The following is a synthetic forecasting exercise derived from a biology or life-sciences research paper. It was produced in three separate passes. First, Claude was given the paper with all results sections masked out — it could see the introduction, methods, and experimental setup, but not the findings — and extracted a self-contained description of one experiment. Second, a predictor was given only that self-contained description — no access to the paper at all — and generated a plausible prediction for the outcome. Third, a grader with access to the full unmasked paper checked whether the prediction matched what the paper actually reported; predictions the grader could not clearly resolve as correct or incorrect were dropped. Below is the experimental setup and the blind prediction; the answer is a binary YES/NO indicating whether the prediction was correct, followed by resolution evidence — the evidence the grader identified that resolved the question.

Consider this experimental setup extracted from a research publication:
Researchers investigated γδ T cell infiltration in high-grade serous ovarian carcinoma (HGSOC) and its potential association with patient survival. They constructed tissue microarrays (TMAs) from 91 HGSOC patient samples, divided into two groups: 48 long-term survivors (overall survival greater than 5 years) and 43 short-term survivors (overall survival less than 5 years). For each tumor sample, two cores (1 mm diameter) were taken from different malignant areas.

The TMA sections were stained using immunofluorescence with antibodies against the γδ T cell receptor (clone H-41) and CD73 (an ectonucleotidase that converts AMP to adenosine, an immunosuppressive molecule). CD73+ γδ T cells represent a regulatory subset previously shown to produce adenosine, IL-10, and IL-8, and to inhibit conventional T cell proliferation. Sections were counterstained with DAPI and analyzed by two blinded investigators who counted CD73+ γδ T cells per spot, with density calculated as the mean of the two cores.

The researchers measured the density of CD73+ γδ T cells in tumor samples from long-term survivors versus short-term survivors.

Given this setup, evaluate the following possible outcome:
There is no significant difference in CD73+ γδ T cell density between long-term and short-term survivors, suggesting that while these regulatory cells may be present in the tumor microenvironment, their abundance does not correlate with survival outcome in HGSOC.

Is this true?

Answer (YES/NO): NO